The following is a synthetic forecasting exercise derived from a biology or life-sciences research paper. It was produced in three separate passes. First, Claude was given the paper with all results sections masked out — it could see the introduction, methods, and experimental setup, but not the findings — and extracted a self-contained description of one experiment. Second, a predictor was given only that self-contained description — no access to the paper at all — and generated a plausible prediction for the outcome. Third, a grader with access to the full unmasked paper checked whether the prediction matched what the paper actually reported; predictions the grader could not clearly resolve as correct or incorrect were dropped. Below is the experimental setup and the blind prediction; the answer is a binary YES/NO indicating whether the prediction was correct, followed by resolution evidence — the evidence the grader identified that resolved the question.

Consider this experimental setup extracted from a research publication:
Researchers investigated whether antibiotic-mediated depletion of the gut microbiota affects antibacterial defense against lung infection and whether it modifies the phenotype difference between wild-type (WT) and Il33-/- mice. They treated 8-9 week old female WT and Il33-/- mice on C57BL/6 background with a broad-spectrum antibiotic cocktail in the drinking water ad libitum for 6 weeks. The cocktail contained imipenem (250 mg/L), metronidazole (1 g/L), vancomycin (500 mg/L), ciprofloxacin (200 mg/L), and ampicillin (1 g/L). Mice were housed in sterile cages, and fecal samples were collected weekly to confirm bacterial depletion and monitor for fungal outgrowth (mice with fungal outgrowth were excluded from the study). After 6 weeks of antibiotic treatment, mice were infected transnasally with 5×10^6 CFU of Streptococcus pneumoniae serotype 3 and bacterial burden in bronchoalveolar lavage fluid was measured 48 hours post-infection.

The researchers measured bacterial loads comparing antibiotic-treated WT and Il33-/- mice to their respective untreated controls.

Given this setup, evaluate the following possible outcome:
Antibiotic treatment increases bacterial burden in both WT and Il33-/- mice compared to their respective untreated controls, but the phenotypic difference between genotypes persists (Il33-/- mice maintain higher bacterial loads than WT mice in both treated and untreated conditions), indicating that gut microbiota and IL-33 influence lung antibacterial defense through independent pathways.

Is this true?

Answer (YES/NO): NO